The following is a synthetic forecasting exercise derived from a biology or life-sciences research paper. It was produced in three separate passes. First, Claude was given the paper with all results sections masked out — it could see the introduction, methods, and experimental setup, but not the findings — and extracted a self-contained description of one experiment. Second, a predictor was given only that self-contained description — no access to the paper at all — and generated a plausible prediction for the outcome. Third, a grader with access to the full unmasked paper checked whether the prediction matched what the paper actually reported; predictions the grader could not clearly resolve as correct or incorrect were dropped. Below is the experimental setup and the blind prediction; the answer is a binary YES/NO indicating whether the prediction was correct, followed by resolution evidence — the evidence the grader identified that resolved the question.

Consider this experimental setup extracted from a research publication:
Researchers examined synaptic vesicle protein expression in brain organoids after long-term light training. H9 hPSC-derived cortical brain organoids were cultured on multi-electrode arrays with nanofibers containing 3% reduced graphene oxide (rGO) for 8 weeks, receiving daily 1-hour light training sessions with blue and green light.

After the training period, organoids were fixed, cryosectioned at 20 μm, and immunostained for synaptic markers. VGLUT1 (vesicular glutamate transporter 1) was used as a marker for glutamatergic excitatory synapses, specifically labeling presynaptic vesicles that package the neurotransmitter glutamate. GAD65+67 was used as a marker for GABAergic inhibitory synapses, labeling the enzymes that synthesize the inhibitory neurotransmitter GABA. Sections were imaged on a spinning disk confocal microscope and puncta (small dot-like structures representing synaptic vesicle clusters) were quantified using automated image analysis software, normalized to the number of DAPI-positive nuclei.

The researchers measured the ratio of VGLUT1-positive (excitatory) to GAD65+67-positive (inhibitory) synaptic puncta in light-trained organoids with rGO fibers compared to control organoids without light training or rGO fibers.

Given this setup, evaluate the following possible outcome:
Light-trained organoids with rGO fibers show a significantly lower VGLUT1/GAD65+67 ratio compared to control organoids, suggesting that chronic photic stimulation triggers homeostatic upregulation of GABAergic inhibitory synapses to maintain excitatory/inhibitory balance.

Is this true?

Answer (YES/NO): NO